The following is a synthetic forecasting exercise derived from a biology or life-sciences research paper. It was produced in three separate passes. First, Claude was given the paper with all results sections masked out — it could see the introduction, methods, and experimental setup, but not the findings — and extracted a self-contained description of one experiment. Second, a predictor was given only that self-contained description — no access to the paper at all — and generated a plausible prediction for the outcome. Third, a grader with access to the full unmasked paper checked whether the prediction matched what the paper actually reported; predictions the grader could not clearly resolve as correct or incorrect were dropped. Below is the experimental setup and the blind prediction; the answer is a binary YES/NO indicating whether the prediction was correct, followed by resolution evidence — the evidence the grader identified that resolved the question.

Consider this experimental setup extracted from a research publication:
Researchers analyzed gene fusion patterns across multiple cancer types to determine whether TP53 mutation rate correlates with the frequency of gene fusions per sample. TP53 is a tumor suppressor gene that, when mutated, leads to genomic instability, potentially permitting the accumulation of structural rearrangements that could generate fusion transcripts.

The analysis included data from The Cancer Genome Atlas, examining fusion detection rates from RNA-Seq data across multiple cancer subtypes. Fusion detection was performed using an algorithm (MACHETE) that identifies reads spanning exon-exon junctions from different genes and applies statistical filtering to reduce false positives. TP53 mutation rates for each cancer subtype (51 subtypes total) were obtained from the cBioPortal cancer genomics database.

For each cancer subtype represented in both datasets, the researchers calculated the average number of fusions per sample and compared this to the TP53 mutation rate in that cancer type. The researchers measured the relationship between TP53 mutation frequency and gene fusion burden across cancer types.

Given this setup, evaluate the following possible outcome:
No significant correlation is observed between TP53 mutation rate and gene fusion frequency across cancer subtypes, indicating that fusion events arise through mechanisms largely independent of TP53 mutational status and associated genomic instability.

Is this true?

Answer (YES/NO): NO